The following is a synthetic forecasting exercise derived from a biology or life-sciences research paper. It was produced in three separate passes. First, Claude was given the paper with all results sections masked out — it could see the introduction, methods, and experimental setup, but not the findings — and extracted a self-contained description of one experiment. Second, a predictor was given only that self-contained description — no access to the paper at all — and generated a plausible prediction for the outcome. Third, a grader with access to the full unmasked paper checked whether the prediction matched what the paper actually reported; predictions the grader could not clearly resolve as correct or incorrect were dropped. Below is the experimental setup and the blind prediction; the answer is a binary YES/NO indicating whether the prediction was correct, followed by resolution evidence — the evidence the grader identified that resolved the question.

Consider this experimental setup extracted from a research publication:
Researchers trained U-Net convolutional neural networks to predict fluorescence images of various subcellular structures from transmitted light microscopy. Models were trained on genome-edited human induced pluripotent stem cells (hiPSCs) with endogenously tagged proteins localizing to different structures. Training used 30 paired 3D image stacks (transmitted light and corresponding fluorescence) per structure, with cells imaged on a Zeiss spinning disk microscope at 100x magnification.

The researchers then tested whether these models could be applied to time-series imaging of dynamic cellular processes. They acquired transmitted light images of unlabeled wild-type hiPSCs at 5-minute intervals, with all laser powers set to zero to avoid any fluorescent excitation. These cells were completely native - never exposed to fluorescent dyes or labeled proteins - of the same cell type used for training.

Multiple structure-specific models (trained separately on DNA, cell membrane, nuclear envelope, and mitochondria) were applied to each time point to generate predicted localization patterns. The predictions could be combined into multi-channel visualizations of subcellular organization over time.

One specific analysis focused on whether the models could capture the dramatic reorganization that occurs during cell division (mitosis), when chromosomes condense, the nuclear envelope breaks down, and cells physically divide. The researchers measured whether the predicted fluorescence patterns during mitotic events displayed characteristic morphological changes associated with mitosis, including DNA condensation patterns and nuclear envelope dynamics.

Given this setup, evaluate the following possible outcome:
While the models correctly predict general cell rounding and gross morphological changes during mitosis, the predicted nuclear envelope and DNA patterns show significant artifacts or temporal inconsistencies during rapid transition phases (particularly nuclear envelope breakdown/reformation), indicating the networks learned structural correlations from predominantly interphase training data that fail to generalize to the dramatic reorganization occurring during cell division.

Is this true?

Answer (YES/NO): NO